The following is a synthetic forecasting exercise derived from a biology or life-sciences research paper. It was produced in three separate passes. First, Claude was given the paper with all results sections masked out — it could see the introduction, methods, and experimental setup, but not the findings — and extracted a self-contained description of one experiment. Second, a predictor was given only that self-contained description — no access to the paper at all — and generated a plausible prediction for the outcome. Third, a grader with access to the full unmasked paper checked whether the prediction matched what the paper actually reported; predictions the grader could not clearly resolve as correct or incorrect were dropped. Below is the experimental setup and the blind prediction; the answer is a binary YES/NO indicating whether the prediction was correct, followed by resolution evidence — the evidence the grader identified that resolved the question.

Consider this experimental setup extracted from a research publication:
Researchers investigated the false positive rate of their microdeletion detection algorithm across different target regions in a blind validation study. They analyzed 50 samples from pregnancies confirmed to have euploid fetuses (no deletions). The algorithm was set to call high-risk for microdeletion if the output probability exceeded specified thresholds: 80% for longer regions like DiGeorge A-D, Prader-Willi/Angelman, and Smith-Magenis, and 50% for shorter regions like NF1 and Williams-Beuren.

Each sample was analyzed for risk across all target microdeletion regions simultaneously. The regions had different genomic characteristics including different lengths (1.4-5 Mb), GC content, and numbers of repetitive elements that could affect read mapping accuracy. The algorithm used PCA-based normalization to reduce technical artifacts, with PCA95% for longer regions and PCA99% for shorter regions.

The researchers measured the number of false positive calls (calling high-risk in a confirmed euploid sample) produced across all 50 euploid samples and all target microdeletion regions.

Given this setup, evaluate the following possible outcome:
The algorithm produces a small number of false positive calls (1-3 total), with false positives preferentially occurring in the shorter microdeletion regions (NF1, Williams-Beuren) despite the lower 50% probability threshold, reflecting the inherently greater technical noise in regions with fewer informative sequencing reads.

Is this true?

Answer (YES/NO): NO